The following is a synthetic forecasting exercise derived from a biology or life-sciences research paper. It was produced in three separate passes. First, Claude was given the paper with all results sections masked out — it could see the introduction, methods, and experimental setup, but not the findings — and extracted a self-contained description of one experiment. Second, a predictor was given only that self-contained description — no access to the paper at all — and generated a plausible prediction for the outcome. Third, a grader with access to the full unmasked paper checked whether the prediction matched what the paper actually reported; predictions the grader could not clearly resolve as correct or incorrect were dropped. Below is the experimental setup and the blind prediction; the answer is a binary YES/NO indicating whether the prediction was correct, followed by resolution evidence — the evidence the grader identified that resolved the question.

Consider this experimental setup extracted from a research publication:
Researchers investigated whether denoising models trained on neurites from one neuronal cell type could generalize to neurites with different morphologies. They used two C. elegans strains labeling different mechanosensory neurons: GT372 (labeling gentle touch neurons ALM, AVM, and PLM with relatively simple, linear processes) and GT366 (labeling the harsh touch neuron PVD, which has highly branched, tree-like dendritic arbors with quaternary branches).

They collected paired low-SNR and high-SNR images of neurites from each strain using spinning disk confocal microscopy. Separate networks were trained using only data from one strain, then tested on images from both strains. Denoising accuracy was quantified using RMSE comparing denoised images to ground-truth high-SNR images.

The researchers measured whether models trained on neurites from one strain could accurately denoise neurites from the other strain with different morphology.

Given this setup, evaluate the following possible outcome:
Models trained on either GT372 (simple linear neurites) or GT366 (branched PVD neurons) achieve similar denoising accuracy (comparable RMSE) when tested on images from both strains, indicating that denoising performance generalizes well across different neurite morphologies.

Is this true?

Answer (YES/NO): YES